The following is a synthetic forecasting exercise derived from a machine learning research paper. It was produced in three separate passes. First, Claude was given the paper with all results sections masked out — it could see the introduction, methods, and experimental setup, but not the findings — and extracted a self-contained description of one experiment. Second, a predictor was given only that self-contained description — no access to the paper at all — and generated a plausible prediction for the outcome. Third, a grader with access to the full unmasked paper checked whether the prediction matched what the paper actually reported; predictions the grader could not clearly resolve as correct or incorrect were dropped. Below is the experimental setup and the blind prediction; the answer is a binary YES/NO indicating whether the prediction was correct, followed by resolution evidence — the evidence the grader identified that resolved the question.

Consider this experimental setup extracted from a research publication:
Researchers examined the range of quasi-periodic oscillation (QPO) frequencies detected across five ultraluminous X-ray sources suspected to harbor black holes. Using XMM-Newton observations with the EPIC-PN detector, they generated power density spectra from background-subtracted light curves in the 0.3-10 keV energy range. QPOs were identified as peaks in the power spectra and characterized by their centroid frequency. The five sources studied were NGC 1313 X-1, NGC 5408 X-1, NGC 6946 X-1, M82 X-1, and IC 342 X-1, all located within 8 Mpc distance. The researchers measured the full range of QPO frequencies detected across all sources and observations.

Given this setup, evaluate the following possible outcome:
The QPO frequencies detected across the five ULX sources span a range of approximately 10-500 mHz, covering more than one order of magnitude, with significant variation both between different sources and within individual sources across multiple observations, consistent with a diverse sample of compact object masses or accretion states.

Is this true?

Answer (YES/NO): NO